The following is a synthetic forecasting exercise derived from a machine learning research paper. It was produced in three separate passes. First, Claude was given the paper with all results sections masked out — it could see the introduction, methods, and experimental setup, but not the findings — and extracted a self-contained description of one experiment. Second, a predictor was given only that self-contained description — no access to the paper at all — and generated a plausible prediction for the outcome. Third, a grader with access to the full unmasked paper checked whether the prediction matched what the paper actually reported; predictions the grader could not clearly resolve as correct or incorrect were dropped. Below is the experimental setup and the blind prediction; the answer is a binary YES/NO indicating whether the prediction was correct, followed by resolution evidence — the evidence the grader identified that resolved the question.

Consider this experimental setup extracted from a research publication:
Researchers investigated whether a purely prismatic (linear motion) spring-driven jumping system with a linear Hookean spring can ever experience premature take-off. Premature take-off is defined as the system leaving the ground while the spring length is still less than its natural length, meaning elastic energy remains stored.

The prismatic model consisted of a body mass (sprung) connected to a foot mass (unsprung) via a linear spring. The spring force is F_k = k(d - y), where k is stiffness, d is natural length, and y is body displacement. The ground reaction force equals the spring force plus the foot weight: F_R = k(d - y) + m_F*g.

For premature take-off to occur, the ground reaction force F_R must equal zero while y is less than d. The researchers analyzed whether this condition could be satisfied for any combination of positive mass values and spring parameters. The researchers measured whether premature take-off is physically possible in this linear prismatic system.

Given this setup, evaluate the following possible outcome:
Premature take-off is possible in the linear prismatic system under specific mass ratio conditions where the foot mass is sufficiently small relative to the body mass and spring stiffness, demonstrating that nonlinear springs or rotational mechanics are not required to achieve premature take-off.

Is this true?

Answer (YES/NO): NO